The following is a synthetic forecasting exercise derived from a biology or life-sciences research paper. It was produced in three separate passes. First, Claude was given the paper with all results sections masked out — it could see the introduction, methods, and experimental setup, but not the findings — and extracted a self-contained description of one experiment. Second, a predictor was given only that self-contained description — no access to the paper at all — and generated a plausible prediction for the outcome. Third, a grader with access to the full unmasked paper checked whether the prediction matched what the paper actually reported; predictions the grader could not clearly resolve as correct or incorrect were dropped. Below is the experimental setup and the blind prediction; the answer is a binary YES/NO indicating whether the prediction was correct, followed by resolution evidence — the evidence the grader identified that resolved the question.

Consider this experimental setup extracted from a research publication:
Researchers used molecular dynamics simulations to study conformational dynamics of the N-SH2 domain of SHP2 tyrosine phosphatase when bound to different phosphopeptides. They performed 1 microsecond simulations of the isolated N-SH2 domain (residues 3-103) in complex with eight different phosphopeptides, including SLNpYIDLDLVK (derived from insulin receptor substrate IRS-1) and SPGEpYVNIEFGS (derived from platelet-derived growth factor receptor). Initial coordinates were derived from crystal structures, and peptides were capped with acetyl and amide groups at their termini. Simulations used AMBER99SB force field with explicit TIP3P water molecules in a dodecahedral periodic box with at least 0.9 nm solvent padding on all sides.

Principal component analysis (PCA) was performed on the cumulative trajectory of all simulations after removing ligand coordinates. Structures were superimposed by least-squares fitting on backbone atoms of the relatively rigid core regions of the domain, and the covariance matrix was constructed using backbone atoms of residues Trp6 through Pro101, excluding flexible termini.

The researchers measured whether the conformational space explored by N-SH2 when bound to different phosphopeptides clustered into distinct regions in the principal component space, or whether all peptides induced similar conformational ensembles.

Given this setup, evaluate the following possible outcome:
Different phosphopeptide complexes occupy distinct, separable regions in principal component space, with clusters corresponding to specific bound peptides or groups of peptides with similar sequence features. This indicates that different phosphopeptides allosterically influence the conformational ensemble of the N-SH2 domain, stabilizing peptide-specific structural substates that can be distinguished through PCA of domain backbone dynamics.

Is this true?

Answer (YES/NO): YES